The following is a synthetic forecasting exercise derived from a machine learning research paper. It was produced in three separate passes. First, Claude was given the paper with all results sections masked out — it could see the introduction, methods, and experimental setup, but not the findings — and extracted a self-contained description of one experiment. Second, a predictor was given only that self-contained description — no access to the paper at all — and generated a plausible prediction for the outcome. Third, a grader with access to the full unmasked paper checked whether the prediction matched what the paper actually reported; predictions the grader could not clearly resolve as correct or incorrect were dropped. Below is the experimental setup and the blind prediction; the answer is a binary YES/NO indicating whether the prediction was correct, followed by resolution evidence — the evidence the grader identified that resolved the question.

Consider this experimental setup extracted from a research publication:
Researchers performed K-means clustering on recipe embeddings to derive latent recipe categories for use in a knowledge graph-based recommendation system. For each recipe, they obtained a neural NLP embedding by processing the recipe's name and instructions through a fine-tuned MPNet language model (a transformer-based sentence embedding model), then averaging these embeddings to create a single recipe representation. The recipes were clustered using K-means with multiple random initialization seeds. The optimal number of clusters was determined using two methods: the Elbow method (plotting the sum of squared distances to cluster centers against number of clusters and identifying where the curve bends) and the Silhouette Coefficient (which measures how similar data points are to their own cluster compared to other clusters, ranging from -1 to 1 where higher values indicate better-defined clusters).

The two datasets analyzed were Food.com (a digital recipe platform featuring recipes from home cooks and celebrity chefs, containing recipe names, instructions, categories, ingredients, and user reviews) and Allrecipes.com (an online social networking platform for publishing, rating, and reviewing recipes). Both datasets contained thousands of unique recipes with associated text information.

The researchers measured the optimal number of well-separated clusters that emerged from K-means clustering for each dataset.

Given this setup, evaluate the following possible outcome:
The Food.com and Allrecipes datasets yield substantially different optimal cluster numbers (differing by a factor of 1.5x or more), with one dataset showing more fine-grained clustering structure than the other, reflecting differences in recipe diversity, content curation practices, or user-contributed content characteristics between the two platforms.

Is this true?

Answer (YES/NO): NO